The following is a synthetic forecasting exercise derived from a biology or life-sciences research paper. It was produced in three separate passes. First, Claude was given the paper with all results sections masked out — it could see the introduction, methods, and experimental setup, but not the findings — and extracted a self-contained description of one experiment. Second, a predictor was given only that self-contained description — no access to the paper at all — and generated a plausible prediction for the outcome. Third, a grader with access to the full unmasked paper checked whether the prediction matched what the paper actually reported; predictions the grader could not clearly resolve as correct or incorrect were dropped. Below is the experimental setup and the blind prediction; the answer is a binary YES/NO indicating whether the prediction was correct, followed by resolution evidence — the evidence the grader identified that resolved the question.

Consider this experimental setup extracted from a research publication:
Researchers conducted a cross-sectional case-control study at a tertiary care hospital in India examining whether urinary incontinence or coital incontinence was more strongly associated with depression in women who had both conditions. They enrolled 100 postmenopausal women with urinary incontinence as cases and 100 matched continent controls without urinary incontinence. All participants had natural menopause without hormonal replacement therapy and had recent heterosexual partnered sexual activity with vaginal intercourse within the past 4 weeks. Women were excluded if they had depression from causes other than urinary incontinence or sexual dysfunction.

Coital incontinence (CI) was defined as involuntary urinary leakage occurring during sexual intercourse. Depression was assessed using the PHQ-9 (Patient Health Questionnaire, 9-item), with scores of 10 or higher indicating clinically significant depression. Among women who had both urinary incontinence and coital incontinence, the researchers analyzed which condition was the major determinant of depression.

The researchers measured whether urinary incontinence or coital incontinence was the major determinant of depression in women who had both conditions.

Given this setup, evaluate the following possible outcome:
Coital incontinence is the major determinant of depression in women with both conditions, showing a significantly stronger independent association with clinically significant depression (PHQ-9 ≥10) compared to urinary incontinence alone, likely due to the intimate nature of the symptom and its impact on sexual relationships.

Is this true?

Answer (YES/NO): NO